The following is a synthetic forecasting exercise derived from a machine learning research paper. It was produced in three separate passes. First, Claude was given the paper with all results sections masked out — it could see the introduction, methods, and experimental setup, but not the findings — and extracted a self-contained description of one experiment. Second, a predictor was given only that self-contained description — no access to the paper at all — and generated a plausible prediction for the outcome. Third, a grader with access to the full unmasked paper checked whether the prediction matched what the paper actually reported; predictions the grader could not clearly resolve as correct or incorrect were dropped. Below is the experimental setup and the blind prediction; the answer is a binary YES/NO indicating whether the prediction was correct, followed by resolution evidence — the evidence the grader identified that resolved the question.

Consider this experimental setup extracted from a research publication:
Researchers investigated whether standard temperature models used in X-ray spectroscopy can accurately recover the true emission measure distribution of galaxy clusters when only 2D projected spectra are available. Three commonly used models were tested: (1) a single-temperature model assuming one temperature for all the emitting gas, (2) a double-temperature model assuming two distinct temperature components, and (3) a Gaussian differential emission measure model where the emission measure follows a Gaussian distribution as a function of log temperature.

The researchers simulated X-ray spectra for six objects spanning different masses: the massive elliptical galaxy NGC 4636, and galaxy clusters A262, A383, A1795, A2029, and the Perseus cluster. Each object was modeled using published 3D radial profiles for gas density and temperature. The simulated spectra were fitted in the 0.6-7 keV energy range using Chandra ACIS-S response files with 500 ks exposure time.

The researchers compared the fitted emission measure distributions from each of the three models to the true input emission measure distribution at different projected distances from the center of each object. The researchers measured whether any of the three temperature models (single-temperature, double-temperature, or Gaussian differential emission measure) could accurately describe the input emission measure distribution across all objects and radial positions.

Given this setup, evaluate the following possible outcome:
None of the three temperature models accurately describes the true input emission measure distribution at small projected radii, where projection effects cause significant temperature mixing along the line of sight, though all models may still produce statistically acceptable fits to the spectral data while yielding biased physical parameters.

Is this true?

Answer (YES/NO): YES